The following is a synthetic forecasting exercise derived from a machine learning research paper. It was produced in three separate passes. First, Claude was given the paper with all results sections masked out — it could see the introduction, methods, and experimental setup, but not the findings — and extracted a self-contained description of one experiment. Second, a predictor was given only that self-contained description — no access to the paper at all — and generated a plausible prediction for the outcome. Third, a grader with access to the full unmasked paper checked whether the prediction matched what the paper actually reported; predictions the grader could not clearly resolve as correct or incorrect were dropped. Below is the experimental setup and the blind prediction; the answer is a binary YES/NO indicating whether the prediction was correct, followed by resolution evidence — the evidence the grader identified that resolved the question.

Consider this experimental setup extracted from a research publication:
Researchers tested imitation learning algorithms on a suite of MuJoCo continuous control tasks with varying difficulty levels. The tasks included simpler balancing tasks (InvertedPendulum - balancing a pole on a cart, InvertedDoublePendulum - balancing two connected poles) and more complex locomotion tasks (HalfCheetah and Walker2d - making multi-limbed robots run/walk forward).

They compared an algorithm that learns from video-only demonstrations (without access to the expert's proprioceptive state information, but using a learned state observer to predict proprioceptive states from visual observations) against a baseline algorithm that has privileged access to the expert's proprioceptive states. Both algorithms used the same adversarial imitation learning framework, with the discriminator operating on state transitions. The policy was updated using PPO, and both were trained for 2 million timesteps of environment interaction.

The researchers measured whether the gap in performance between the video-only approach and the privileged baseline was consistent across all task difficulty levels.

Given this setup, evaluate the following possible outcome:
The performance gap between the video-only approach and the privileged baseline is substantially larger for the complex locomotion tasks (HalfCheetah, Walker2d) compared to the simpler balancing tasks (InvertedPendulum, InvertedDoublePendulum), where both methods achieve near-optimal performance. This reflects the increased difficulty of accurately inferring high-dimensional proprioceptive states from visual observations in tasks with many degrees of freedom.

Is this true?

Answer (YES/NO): YES